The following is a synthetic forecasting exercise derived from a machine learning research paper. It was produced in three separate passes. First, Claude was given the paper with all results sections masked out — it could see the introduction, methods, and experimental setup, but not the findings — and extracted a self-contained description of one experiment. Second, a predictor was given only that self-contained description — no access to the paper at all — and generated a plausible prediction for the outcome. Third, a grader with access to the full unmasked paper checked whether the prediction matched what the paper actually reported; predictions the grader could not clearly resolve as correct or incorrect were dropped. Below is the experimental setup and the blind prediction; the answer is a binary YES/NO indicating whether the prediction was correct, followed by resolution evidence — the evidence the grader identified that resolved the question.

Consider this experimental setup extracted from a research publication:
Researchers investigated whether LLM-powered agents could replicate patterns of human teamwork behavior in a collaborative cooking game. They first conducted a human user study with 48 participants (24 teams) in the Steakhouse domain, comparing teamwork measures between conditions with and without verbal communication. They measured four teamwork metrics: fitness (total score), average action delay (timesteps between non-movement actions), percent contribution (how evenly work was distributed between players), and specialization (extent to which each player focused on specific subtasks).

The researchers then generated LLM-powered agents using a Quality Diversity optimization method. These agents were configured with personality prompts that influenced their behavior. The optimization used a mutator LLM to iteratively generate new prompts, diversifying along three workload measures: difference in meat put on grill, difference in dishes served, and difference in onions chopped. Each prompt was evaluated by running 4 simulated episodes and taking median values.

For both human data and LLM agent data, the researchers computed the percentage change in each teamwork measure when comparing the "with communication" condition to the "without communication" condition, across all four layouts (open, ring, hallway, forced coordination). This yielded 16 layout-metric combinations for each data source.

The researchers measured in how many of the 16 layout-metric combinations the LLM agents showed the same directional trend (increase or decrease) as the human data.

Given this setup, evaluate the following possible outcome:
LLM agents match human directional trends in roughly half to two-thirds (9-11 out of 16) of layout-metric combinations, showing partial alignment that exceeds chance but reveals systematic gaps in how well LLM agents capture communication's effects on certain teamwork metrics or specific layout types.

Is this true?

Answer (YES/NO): NO